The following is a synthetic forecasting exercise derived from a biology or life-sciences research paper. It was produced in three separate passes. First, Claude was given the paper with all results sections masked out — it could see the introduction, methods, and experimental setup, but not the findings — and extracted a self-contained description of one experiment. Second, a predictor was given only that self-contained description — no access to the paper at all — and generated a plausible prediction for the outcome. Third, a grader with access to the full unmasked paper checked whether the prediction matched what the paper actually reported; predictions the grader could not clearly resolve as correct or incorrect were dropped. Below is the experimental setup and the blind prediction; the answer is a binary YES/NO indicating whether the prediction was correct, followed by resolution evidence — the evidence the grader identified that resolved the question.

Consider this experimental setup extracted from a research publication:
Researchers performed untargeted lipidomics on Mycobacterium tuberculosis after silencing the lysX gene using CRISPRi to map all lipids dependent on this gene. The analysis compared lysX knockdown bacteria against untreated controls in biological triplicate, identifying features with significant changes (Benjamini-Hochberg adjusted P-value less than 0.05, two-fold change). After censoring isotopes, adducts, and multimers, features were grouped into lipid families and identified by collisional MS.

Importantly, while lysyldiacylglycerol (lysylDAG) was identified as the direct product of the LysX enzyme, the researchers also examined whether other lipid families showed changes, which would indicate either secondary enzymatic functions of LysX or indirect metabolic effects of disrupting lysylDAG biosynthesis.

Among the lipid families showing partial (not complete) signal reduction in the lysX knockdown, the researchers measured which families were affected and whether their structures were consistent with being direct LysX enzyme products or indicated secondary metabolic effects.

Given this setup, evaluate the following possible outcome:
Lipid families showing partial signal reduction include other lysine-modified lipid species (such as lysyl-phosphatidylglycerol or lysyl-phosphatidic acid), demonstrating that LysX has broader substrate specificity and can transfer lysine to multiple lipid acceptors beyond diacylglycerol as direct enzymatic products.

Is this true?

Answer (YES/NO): NO